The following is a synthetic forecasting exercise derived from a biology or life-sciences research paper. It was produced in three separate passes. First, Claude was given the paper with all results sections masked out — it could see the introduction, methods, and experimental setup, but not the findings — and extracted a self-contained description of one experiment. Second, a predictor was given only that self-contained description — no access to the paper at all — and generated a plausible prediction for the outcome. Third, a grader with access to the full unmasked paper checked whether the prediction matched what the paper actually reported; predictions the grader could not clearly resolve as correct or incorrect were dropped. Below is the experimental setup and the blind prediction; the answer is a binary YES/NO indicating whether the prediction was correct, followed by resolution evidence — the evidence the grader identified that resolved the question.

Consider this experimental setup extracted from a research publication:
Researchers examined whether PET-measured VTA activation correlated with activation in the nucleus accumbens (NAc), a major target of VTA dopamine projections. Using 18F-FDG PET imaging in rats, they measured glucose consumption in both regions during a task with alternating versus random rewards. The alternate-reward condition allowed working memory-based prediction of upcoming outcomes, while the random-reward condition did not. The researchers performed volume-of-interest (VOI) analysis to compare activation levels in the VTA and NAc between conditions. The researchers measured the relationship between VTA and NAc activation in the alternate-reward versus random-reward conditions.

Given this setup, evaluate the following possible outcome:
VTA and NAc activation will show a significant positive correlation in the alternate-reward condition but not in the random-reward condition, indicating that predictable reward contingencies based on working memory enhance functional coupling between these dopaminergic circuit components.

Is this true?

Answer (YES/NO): NO